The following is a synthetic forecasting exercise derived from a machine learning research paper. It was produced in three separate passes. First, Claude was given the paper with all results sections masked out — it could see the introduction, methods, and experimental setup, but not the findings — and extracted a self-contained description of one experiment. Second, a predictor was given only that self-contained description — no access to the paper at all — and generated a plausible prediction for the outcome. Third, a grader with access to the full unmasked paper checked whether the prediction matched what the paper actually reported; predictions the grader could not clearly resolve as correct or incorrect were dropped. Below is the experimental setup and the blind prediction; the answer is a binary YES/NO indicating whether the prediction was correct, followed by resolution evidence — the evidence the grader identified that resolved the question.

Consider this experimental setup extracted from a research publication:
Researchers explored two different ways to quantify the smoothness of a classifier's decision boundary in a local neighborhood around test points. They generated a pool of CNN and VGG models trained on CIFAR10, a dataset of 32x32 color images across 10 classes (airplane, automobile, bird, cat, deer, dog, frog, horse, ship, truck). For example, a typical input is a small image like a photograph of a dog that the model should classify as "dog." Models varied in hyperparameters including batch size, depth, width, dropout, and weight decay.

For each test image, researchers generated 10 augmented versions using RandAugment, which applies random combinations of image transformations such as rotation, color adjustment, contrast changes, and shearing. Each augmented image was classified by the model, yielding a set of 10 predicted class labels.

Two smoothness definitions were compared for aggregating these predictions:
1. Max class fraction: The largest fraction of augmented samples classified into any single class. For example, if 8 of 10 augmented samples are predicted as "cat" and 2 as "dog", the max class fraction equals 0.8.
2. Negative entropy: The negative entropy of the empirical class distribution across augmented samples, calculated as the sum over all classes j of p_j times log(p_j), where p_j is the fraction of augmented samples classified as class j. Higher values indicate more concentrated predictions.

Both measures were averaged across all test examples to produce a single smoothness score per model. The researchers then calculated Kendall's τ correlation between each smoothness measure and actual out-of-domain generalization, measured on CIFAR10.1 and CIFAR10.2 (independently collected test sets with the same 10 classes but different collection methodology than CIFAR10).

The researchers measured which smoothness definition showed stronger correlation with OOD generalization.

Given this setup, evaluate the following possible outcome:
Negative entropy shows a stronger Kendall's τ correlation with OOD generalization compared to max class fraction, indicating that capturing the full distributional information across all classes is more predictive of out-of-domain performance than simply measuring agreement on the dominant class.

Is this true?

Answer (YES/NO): NO